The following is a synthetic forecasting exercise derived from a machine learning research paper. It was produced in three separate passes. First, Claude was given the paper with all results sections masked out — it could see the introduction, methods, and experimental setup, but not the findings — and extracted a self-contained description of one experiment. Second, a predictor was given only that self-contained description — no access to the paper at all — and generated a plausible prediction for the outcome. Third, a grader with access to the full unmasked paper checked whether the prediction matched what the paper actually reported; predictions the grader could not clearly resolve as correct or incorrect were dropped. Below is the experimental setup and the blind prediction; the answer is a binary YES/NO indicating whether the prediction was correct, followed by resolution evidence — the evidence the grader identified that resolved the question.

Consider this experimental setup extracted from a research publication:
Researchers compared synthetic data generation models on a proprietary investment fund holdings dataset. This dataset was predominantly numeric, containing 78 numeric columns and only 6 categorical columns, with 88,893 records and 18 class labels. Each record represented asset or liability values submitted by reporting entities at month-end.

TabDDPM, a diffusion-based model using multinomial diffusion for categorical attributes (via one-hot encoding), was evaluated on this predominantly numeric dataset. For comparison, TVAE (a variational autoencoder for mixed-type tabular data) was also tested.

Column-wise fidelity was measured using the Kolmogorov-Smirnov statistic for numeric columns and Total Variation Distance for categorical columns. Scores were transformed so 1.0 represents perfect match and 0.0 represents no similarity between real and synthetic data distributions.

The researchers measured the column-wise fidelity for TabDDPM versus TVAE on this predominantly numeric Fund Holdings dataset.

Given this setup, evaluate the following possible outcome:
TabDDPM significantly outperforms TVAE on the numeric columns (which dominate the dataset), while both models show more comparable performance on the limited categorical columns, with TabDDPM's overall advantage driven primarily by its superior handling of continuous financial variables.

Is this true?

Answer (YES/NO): NO